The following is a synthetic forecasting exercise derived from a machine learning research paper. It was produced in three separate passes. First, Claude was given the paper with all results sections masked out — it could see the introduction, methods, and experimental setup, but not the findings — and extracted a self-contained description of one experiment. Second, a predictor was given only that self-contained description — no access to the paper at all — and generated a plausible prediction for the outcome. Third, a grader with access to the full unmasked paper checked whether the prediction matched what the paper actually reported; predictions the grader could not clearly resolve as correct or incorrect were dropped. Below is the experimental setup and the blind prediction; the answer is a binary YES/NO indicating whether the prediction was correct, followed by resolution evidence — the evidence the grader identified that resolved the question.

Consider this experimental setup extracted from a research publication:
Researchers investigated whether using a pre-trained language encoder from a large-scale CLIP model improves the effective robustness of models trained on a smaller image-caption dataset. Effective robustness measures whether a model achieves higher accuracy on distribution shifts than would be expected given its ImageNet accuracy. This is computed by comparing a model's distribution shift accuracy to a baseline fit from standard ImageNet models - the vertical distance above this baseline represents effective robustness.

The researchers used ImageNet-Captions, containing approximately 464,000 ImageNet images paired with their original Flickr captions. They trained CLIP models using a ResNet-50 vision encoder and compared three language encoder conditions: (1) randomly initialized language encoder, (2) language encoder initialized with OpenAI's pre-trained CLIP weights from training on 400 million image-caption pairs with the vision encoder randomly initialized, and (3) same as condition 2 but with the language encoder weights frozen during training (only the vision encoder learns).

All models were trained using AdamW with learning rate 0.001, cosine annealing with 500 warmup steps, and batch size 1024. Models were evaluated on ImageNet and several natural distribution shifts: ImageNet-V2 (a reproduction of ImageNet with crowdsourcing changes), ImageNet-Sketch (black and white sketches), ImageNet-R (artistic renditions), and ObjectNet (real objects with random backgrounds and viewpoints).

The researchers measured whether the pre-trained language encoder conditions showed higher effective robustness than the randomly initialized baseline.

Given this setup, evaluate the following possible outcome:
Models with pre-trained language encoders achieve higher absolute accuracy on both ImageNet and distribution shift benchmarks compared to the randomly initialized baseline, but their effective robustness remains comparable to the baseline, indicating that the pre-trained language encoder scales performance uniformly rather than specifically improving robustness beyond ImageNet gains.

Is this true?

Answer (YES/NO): YES